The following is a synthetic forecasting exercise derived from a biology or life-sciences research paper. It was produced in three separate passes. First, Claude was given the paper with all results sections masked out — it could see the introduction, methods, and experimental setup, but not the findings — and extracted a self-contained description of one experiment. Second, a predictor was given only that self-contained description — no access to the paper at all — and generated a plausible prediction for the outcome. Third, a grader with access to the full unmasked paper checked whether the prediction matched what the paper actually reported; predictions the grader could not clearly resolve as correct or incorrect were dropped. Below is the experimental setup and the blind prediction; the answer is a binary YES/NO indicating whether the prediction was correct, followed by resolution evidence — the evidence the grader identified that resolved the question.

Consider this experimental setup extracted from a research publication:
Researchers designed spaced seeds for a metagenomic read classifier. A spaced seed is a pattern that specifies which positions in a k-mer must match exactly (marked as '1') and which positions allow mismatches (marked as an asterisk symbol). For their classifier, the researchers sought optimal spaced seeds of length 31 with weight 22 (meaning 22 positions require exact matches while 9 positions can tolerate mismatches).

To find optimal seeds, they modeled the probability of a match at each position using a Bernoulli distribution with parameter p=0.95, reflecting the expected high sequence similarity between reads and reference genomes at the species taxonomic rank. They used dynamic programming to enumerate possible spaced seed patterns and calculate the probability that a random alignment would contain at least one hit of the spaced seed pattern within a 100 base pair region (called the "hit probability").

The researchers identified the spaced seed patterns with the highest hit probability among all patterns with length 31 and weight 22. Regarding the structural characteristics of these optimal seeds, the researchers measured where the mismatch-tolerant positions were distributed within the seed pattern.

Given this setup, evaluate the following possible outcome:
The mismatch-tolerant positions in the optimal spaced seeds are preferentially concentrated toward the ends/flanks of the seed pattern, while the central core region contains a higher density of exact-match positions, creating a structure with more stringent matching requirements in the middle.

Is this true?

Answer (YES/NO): NO